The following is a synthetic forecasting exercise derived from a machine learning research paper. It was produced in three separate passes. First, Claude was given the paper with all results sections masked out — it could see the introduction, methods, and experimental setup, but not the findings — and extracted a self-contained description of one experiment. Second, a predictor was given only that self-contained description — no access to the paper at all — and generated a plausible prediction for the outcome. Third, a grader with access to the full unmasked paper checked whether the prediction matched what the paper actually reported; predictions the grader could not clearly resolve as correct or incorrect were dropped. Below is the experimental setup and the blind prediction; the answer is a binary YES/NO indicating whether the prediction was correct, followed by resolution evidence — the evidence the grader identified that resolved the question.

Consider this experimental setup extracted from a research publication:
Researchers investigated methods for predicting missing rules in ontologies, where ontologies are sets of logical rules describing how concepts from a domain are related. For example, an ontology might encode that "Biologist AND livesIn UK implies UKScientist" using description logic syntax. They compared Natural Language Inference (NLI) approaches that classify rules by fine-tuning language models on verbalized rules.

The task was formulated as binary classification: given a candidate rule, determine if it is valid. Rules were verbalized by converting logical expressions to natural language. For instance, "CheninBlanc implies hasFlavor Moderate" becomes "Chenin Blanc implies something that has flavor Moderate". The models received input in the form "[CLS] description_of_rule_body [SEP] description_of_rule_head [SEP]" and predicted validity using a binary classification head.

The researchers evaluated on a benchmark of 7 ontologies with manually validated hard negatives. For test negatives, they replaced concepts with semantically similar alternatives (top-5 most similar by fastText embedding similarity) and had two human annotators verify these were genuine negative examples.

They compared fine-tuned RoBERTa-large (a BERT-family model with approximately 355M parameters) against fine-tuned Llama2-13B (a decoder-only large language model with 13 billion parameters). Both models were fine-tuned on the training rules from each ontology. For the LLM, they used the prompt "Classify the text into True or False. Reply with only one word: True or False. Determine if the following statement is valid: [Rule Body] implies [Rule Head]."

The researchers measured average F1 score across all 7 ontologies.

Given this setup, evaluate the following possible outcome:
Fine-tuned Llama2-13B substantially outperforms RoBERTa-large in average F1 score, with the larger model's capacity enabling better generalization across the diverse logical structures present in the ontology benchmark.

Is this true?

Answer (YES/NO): NO